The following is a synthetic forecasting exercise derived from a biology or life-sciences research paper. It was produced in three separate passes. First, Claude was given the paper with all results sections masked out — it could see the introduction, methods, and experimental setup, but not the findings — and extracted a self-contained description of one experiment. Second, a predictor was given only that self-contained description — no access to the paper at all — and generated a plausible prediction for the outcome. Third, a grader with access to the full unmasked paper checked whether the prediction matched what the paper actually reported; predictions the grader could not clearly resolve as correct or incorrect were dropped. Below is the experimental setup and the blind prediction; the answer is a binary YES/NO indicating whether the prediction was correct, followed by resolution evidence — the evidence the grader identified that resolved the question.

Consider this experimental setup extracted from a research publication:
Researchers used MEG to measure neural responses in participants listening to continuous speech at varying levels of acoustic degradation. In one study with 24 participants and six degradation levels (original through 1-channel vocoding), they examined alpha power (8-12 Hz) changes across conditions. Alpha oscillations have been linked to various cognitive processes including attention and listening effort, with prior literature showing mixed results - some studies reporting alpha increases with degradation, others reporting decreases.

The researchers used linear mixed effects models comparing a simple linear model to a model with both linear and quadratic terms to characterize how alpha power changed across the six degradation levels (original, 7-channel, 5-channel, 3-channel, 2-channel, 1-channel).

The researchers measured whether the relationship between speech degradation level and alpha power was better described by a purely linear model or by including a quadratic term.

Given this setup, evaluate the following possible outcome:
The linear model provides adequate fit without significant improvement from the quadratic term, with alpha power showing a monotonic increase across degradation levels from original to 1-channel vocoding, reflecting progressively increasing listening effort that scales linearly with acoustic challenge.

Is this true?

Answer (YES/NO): NO